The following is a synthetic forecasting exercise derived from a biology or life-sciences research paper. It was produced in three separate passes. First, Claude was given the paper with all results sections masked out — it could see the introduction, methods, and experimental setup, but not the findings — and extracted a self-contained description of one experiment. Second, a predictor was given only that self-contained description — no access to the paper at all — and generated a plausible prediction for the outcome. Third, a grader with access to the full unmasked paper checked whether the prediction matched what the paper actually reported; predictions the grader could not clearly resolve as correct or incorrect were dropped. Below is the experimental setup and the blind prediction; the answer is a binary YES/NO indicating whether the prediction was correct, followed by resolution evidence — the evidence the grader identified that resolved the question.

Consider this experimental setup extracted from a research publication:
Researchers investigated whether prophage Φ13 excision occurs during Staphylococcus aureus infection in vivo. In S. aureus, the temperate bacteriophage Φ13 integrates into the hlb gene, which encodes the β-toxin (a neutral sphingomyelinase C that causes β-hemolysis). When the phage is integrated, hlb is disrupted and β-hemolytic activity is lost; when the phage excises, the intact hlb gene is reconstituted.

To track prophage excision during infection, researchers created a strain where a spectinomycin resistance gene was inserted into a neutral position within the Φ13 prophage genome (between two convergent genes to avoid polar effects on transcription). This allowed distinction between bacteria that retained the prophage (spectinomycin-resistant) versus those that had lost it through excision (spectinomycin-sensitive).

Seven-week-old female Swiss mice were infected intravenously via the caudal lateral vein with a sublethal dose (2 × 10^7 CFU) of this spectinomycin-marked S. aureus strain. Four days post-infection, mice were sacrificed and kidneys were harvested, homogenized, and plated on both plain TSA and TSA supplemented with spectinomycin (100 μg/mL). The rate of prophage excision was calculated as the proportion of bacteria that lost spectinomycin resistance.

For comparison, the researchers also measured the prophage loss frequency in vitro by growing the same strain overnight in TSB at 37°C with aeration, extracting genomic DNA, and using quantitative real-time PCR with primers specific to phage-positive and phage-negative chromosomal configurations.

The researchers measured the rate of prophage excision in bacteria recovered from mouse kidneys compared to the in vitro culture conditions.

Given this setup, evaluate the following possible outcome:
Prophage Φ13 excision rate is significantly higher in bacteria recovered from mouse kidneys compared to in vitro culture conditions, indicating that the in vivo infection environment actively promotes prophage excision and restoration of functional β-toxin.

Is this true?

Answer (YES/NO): YES